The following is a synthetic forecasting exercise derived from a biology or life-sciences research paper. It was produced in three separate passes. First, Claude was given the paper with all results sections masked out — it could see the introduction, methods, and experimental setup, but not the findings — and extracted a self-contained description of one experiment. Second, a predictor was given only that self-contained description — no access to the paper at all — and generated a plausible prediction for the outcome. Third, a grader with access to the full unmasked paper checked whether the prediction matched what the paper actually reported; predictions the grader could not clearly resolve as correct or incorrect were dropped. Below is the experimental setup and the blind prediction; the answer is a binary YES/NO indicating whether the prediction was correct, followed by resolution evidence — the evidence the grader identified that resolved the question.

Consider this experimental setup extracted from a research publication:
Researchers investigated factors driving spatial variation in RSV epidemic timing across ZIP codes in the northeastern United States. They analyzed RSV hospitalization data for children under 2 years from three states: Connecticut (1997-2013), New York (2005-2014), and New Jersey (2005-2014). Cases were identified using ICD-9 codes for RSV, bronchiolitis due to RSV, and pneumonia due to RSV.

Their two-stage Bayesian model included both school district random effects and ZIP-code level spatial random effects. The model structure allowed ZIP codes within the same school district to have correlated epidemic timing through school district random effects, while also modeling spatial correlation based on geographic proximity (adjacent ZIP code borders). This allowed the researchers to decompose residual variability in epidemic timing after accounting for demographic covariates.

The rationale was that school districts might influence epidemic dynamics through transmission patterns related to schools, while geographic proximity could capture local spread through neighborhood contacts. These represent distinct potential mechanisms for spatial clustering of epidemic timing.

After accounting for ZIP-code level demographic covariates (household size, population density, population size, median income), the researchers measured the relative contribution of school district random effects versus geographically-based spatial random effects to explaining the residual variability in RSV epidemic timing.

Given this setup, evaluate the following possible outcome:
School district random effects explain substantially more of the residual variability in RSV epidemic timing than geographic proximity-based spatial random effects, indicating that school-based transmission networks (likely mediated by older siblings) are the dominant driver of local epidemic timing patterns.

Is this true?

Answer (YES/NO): NO